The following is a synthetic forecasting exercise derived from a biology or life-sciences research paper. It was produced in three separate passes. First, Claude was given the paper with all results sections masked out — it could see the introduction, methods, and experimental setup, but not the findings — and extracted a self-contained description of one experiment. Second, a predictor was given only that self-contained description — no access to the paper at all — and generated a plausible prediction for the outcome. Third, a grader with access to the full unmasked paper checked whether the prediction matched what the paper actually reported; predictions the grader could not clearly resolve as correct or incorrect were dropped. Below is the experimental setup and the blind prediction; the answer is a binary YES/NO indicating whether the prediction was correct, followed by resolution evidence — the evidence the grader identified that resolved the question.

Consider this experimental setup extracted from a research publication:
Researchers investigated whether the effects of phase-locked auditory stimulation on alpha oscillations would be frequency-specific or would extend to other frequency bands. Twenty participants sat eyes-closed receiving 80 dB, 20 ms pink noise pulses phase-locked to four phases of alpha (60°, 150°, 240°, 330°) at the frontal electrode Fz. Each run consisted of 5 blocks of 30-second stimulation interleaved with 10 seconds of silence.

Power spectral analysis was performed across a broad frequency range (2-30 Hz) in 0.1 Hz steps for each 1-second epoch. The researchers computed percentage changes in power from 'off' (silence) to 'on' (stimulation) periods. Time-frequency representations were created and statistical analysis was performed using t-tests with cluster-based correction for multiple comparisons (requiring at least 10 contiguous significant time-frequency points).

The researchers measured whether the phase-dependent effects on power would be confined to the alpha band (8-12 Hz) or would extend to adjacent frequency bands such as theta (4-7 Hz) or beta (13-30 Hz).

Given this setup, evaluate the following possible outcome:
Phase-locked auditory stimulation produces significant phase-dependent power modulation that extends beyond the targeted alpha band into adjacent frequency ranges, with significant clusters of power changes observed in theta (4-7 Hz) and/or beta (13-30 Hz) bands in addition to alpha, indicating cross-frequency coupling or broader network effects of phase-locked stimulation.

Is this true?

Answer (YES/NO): NO